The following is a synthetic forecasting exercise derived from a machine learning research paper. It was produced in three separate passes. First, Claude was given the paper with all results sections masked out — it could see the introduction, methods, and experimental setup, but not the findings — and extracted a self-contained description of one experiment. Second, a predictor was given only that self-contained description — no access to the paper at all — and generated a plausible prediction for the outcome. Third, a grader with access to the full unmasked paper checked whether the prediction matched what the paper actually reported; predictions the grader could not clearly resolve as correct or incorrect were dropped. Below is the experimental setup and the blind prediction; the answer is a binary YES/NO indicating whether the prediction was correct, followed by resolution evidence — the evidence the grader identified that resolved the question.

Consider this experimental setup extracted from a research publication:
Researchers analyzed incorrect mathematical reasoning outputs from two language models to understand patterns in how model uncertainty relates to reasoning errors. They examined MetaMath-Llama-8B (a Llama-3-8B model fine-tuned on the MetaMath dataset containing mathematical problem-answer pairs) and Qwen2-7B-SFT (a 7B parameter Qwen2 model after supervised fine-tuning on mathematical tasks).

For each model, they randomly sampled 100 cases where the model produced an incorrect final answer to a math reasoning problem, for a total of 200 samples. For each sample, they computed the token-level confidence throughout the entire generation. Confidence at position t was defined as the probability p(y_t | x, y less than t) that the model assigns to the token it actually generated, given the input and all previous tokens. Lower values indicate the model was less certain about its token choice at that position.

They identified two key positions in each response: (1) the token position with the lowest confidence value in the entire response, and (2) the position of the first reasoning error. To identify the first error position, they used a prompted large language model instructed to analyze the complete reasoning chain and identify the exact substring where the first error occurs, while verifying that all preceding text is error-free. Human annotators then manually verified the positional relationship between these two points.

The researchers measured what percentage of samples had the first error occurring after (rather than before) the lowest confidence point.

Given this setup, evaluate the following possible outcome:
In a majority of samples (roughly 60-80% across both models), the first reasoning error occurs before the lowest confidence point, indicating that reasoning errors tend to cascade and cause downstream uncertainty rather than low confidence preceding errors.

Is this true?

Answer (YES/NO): NO